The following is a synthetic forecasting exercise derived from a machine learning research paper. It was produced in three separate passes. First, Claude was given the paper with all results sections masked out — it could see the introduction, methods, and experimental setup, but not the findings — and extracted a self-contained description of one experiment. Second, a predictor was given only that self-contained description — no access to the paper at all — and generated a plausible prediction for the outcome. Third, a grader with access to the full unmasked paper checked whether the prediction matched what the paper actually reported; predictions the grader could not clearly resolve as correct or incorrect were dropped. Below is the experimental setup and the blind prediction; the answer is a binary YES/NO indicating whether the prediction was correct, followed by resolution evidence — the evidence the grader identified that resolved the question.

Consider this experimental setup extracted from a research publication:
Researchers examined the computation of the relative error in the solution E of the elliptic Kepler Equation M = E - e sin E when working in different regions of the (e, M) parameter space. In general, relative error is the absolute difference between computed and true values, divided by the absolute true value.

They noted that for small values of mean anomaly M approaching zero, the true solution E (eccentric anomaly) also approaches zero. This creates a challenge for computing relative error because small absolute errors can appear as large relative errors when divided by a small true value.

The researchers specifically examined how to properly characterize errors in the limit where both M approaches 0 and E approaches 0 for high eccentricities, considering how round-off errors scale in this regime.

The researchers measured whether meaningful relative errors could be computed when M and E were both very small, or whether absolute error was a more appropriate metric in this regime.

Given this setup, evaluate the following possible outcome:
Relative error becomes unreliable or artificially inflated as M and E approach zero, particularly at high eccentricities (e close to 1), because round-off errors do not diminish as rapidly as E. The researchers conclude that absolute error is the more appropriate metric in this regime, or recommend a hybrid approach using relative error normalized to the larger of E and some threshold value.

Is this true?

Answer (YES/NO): NO